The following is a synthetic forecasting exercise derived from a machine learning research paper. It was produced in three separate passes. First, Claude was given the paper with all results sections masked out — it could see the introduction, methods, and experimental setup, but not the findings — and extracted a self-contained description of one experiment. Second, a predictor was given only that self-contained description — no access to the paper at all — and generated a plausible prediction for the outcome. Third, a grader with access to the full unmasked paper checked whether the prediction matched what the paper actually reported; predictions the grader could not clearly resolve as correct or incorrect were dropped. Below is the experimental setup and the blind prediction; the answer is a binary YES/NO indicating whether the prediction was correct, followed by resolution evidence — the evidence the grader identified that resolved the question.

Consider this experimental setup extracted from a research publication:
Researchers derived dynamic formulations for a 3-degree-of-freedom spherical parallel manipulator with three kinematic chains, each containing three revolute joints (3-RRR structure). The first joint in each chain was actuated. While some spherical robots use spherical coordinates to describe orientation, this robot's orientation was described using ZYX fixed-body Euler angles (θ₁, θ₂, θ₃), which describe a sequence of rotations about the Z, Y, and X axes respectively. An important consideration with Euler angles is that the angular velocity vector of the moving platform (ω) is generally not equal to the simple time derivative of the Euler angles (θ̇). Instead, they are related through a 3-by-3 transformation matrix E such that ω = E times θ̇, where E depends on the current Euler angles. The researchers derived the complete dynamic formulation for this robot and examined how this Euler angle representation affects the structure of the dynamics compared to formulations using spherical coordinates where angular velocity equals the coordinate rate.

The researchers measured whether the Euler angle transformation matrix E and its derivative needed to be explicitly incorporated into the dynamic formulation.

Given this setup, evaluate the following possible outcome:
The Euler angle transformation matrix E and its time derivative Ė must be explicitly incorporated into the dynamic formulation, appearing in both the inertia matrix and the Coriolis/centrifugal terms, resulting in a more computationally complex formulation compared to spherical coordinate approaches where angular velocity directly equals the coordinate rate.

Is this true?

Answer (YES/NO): YES